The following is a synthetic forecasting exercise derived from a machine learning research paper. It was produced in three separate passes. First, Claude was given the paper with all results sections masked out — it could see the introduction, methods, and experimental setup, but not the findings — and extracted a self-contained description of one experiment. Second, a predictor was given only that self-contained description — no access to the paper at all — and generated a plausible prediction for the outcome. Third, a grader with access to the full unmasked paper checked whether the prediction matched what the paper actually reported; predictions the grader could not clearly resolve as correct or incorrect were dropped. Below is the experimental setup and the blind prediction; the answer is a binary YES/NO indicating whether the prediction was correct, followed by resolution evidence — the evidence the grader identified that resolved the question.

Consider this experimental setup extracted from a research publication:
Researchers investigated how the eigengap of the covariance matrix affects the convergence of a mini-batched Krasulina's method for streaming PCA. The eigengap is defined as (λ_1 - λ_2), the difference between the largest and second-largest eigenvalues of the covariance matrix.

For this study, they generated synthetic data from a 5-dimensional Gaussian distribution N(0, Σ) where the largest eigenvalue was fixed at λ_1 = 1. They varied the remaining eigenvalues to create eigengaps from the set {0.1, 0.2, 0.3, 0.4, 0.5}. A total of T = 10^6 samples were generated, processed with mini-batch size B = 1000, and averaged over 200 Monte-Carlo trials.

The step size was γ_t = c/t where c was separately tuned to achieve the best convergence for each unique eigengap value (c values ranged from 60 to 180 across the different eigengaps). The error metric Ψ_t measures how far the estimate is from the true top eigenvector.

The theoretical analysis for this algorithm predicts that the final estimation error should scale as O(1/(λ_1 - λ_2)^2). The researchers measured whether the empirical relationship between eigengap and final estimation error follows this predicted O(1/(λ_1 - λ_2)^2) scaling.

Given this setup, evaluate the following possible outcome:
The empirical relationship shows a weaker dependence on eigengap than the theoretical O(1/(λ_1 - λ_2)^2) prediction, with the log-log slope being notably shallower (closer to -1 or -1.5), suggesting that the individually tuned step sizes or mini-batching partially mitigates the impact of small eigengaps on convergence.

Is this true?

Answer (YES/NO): NO